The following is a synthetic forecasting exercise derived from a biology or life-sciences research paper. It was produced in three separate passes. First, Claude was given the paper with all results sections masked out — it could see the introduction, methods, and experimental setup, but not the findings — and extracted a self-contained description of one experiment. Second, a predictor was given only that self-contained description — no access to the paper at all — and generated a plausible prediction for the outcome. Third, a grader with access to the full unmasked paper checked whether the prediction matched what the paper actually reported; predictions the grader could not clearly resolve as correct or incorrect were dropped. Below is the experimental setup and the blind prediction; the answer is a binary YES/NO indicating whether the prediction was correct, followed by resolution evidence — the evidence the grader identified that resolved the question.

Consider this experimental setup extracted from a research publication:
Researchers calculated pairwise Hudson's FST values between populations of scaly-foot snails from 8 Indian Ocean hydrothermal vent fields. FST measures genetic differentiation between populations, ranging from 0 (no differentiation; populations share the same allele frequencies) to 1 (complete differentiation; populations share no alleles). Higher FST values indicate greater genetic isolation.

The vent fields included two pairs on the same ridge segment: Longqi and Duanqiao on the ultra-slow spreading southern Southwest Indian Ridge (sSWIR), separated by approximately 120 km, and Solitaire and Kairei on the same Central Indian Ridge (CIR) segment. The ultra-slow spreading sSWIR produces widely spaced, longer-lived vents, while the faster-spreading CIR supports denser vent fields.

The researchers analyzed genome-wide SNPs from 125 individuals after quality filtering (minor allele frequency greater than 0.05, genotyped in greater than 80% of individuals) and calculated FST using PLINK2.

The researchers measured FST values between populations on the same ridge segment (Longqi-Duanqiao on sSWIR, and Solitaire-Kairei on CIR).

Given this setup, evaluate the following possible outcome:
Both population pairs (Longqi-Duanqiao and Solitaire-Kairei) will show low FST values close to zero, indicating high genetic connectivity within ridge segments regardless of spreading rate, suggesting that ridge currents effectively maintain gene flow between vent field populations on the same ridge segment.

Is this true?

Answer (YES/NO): YES